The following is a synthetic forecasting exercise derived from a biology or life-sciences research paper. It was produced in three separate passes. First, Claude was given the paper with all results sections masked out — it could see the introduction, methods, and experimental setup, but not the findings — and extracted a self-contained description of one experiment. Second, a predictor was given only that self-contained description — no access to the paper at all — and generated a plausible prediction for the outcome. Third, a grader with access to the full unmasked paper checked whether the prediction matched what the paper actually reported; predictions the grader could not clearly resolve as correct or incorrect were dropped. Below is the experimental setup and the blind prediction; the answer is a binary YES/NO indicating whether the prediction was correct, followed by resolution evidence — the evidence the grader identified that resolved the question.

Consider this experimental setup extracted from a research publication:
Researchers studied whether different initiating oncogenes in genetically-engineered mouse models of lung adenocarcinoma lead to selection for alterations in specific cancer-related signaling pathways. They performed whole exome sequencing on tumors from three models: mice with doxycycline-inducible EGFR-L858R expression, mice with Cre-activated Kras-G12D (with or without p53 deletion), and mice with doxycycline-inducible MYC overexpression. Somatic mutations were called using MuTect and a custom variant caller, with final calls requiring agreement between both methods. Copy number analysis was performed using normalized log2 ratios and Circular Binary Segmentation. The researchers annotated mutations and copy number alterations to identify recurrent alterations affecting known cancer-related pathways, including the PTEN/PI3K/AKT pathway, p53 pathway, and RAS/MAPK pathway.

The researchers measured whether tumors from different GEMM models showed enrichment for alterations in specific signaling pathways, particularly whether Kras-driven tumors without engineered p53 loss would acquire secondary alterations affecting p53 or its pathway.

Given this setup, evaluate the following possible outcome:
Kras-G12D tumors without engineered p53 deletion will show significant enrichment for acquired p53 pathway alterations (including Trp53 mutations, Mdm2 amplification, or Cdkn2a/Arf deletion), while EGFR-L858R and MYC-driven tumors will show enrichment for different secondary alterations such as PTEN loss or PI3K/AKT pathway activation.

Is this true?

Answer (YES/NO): NO